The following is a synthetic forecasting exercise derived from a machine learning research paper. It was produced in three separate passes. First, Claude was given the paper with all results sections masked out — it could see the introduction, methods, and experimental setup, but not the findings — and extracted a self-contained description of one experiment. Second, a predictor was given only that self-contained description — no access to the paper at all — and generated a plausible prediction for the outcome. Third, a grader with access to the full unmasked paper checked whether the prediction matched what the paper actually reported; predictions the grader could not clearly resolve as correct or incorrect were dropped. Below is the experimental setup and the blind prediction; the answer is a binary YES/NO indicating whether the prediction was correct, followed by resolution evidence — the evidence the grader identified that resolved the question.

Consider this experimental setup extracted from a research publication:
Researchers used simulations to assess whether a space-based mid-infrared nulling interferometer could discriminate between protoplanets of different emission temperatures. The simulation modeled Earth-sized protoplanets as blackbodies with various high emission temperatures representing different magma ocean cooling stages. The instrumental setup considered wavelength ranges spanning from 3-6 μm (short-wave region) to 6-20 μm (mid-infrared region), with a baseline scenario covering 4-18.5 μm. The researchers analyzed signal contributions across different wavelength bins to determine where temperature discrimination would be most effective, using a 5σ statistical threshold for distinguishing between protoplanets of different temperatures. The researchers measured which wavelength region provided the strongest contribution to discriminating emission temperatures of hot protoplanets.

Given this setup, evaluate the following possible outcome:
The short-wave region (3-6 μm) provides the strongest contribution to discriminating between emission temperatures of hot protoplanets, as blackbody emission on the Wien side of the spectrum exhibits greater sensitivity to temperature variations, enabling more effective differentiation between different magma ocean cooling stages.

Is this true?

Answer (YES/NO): YES